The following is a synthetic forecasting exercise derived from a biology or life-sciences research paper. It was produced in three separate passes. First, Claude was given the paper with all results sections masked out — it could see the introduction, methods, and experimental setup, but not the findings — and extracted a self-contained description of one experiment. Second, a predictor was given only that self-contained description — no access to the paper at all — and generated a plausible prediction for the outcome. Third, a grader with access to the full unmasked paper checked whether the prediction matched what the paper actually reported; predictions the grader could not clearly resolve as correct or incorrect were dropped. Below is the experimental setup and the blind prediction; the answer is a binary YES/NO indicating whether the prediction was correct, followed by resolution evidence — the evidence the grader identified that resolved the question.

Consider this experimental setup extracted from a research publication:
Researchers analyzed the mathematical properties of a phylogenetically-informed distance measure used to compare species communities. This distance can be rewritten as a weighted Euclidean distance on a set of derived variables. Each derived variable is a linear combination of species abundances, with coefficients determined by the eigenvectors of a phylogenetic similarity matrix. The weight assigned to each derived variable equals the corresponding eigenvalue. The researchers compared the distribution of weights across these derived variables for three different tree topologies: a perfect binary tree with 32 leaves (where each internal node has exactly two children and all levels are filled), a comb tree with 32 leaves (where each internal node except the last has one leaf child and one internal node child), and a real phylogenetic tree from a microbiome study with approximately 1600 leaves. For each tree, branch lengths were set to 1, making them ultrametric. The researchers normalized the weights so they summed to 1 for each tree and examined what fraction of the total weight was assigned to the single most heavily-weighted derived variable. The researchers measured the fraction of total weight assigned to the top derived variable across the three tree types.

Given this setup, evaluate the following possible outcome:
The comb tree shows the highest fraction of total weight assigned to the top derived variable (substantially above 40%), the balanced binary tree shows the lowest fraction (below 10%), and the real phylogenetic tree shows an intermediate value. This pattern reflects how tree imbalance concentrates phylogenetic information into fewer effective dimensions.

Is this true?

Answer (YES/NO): NO